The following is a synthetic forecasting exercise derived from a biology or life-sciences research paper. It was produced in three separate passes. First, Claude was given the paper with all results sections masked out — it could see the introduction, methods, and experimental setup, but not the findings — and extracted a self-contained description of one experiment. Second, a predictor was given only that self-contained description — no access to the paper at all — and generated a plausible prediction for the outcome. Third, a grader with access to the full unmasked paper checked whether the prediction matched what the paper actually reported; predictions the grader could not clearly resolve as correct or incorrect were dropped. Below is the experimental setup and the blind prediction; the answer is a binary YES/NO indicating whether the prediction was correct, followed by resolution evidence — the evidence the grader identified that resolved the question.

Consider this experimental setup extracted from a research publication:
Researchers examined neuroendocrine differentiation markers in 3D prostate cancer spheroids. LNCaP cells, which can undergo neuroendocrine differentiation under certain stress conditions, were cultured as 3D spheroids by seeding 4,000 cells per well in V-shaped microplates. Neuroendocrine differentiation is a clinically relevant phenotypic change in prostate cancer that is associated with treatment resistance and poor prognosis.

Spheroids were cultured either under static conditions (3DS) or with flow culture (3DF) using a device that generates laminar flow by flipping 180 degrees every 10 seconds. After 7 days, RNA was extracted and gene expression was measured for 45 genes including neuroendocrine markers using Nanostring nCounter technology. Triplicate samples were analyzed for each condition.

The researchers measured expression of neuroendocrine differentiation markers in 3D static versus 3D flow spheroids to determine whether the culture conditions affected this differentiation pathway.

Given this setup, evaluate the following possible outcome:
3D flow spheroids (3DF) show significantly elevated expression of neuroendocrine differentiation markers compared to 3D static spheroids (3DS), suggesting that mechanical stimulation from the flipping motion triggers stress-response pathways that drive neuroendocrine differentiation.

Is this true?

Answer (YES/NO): NO